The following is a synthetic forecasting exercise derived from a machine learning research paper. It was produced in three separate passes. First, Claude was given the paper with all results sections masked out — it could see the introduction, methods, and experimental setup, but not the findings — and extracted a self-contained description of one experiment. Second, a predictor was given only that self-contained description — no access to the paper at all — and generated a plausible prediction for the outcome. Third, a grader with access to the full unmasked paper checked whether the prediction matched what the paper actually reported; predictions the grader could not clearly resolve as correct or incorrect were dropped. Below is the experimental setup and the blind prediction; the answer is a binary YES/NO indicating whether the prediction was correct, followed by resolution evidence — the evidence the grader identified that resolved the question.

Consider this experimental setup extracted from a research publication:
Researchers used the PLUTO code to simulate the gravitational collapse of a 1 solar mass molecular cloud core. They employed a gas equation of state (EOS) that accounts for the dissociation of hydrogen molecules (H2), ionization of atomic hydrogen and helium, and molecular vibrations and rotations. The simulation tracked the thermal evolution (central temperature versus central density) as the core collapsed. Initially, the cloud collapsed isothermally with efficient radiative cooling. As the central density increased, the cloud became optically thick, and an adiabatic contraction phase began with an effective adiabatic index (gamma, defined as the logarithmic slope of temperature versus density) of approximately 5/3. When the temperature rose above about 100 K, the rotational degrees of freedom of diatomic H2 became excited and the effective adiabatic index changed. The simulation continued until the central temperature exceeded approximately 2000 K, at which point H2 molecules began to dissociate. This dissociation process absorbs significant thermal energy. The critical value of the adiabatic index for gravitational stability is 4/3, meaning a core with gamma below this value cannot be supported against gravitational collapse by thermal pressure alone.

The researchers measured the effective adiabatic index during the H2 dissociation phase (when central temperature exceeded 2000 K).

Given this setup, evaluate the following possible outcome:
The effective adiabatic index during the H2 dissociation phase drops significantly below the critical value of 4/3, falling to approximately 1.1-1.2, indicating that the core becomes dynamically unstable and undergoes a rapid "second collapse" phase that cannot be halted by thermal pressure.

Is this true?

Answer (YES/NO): YES